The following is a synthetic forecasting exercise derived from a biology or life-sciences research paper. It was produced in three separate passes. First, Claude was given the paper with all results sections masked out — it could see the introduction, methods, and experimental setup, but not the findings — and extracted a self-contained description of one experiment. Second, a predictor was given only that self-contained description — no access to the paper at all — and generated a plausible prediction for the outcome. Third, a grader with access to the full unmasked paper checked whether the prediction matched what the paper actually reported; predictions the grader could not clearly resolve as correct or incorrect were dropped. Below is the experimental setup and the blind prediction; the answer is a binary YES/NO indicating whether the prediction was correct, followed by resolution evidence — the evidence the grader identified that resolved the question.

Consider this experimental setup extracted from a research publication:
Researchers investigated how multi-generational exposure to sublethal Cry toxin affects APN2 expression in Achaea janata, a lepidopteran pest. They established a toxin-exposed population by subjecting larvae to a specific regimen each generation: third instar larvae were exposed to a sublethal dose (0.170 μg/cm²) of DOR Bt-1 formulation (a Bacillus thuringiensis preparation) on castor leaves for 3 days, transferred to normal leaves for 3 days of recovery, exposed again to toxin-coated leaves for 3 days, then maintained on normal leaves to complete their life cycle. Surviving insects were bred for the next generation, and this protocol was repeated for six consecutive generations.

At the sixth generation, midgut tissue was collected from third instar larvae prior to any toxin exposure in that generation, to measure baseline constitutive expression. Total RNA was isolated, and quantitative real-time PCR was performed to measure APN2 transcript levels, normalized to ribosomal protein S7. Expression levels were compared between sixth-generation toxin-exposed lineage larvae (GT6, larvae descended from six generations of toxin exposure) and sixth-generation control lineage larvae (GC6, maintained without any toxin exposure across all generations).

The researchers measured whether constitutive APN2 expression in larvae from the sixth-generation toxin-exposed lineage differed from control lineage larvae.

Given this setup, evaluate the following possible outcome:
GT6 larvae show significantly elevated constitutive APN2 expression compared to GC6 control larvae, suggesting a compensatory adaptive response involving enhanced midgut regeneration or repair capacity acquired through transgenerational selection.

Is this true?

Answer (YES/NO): NO